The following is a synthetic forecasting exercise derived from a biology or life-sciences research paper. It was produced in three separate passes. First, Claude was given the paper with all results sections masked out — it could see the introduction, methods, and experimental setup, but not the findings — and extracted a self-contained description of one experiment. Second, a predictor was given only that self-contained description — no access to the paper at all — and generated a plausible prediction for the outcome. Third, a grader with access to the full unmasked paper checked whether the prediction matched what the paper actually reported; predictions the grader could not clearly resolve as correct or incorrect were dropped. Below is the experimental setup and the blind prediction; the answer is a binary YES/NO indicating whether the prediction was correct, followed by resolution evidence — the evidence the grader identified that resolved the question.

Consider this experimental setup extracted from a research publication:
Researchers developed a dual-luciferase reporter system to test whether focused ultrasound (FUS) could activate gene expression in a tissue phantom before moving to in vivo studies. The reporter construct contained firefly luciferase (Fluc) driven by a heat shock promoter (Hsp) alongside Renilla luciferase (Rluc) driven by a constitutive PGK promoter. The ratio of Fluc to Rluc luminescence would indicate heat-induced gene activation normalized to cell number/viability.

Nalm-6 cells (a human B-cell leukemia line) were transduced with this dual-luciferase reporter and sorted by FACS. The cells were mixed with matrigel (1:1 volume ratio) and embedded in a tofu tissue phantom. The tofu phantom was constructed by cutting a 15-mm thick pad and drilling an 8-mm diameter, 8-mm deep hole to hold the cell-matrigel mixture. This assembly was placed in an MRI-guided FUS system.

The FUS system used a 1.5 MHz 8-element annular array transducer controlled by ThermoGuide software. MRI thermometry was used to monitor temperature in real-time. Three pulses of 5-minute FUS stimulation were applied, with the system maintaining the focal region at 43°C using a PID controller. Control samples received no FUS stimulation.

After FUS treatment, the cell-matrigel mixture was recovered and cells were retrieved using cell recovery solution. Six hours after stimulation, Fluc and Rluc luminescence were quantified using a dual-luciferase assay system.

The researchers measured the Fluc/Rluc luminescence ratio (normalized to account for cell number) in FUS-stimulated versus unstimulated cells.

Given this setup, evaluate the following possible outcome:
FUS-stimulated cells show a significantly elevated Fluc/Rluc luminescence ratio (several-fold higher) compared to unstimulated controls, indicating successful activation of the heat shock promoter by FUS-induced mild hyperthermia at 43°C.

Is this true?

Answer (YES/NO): YES